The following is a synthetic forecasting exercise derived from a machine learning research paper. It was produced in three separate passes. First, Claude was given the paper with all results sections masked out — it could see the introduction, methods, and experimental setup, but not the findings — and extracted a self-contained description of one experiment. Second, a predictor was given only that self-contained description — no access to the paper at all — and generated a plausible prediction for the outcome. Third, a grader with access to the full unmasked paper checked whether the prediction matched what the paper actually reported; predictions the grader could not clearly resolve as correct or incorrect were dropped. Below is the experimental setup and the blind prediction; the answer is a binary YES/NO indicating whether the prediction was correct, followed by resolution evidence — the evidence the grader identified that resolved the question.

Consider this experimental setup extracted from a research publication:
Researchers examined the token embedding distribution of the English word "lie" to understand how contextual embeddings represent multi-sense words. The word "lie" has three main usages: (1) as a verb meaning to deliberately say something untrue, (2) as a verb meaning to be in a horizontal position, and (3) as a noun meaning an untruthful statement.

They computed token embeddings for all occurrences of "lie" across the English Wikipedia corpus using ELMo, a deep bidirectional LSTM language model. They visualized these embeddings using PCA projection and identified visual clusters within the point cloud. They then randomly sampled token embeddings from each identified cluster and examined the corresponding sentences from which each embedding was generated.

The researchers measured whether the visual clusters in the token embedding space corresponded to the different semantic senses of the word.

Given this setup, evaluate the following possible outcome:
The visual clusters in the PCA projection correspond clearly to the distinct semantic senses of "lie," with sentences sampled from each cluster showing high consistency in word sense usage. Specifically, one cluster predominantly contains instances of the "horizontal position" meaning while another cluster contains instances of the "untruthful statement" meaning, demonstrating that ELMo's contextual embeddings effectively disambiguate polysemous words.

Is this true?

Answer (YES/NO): NO